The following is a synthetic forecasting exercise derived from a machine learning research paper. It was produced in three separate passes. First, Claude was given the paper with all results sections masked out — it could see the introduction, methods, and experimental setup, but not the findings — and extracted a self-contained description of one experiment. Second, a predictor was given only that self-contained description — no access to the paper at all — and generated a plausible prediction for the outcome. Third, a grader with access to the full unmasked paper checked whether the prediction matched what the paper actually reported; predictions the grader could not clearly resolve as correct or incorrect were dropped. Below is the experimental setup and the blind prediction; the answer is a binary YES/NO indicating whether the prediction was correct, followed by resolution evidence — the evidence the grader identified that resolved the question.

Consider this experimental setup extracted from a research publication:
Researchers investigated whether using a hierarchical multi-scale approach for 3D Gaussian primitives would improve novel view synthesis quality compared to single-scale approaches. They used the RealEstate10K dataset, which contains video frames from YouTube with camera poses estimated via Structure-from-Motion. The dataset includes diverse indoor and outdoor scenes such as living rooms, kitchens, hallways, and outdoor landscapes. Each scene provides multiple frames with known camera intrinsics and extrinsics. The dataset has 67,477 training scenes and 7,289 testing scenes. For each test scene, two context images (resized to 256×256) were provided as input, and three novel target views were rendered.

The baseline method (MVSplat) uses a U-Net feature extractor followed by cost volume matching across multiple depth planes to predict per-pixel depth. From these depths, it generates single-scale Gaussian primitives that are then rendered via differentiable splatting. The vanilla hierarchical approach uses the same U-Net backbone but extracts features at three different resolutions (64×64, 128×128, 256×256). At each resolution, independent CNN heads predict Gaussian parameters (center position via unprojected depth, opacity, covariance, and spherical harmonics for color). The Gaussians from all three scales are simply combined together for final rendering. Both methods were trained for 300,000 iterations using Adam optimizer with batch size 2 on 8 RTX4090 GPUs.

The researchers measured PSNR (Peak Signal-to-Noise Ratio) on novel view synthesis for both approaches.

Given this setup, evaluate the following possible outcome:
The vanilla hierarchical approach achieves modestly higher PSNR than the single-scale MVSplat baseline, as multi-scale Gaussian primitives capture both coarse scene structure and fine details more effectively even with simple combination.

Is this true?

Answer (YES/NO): NO